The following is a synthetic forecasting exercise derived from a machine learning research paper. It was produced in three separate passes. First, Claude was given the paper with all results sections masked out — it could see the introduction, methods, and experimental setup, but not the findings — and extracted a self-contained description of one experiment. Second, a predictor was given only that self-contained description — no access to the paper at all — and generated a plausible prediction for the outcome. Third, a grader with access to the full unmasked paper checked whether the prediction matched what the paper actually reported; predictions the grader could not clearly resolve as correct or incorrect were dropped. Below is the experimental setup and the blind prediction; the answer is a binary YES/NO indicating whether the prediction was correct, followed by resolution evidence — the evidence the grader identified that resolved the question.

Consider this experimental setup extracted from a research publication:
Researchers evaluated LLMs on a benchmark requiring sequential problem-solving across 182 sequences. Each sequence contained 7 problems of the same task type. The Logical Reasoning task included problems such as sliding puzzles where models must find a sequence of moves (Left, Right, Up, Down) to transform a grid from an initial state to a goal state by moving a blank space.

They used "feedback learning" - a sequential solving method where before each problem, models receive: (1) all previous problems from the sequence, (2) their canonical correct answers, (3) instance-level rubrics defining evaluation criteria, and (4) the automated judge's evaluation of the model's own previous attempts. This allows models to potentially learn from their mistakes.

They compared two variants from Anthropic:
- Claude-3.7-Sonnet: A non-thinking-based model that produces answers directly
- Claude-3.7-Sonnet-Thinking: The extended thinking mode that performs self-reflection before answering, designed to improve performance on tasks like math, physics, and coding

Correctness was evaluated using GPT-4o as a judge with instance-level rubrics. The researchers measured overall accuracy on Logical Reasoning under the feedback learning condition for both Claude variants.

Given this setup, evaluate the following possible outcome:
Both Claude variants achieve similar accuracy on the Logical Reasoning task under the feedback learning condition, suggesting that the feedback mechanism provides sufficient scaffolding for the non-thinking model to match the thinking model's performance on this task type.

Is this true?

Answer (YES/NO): NO